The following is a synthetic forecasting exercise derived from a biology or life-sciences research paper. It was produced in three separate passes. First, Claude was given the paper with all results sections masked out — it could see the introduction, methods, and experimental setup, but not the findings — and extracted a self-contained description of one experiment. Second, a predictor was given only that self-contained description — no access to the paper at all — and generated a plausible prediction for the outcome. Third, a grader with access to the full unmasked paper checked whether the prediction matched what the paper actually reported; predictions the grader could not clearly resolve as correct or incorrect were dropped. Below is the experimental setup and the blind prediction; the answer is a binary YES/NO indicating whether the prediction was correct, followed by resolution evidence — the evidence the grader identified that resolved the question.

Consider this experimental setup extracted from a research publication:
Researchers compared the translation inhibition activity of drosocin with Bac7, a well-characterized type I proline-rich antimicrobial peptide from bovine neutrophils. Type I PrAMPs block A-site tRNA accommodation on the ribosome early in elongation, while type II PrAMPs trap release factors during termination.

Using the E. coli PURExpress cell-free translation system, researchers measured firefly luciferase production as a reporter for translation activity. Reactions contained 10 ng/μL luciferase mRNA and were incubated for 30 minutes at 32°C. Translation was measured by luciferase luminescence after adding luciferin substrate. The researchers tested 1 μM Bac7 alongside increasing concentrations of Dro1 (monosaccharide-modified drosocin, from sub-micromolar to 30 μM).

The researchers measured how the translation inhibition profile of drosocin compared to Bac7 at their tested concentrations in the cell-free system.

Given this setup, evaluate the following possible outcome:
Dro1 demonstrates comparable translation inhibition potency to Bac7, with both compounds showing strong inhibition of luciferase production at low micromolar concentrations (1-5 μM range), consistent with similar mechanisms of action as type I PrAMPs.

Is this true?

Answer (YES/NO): NO